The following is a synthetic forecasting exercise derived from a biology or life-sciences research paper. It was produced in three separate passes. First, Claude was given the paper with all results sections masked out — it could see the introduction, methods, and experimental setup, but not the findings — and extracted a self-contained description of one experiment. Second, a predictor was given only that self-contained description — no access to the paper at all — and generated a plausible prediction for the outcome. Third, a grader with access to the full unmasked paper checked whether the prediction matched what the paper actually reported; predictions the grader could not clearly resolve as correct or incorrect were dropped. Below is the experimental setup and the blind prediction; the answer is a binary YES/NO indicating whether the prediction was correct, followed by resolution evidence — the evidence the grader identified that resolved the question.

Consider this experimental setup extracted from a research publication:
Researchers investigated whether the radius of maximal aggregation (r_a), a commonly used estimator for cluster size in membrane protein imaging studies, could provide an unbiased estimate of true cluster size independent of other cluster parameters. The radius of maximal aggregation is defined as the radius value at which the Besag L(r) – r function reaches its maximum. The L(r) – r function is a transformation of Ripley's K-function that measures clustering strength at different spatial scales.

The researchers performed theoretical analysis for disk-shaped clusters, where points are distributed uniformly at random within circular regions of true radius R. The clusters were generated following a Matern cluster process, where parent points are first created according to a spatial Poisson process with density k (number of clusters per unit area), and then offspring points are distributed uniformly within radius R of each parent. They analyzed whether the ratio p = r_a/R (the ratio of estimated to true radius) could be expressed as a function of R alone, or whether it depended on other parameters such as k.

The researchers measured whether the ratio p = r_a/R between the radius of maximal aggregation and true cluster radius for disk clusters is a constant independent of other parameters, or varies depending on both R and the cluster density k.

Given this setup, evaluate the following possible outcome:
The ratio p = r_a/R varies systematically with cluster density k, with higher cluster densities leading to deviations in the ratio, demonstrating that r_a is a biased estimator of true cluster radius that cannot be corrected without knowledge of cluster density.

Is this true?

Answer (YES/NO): YES